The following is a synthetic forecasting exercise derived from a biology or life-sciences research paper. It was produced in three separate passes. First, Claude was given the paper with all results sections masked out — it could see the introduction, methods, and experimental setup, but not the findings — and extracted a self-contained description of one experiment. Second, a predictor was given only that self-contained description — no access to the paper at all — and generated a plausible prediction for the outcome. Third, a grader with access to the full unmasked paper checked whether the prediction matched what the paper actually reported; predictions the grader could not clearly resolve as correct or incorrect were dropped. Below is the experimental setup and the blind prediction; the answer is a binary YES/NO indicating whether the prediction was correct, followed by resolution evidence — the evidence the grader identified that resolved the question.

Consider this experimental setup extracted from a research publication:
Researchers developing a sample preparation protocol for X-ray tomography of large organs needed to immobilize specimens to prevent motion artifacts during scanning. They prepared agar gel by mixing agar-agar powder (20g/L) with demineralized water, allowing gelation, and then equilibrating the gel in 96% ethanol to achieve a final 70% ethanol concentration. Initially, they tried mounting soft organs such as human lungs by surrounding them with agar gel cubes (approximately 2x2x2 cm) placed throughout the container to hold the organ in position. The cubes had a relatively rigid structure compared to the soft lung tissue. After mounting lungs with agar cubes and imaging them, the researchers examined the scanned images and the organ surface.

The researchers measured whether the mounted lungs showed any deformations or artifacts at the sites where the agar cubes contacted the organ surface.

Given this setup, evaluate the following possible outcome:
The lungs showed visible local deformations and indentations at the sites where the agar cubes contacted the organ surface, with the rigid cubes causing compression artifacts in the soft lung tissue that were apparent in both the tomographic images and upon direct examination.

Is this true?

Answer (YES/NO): YES